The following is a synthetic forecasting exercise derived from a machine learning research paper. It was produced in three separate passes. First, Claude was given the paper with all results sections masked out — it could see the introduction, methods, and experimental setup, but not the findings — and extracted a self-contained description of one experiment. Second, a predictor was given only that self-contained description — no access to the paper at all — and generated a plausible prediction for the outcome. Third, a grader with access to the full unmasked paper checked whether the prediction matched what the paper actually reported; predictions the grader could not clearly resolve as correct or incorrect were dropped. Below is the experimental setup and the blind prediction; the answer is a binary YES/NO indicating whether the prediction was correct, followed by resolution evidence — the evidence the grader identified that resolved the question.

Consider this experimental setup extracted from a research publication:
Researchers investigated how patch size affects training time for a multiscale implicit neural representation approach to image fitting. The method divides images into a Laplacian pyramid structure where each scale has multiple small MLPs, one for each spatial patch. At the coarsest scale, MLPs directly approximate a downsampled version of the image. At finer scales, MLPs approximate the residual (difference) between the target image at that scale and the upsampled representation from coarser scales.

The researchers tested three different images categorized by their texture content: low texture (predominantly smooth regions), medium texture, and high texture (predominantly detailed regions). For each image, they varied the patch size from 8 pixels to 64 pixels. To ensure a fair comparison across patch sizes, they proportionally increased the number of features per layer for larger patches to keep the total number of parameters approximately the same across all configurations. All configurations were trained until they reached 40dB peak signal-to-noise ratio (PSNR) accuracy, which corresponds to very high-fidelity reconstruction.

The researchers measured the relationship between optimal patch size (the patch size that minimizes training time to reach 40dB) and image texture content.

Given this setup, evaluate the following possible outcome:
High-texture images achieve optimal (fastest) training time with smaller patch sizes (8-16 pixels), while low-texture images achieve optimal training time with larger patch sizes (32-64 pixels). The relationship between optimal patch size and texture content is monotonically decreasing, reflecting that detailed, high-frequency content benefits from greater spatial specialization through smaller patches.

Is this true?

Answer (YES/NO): YES